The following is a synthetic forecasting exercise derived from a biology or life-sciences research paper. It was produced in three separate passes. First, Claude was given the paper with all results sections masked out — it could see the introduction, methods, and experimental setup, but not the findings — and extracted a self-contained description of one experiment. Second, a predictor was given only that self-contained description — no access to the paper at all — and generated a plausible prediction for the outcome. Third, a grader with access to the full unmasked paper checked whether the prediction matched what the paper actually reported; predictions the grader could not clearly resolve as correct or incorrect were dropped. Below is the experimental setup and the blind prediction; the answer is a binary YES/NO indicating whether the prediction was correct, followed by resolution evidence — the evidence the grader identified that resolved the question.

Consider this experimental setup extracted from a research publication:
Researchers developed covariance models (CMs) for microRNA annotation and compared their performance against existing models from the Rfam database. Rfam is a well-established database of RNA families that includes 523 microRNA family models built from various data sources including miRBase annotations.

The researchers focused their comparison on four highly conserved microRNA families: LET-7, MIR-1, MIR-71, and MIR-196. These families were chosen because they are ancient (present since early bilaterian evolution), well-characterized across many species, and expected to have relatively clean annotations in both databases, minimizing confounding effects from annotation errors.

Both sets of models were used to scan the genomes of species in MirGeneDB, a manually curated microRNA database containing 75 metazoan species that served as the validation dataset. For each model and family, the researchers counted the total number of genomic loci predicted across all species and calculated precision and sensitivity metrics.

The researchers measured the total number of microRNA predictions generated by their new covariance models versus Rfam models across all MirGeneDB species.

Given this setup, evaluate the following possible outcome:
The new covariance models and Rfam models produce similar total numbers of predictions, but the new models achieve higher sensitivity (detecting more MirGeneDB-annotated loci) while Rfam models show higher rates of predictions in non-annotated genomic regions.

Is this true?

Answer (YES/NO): NO